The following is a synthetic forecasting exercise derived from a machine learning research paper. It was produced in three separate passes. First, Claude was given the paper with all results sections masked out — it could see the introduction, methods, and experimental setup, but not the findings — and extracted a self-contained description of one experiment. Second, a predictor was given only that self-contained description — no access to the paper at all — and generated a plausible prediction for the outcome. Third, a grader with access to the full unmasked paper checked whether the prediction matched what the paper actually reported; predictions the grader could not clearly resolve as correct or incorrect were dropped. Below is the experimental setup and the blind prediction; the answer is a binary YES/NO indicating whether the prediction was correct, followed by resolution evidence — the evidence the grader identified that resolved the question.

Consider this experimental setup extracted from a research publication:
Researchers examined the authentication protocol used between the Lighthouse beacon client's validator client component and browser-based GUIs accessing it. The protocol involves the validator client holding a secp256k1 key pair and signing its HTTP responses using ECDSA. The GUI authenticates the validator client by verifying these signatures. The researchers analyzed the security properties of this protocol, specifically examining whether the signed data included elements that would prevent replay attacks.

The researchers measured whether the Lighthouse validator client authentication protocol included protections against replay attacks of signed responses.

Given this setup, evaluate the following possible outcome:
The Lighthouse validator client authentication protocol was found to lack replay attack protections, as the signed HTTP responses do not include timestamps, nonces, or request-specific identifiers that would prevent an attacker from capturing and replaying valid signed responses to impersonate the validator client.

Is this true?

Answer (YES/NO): YES